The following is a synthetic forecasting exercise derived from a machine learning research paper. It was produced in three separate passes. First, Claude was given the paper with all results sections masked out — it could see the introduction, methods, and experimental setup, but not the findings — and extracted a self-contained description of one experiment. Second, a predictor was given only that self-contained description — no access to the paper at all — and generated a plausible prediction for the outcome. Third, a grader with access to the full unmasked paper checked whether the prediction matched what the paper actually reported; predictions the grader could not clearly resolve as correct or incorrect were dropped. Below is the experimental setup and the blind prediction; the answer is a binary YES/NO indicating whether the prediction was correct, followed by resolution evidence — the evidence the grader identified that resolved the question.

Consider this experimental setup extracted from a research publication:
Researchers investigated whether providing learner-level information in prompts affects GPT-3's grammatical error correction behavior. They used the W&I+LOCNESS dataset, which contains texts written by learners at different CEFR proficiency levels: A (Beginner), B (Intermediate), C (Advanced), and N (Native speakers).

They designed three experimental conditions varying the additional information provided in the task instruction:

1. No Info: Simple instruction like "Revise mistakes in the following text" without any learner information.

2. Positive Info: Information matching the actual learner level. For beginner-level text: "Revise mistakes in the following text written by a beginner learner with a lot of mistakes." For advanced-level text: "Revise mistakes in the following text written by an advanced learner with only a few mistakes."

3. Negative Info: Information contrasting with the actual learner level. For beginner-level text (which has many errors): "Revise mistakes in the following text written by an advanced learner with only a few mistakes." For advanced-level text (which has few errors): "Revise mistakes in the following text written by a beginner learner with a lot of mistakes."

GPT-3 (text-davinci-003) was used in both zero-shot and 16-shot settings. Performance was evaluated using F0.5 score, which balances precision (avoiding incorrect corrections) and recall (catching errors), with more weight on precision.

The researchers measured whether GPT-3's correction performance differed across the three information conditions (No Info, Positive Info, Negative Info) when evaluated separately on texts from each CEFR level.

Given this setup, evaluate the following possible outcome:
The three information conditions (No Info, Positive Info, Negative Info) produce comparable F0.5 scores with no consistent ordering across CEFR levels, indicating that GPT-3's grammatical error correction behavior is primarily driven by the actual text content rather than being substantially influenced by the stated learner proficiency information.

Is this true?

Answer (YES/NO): NO